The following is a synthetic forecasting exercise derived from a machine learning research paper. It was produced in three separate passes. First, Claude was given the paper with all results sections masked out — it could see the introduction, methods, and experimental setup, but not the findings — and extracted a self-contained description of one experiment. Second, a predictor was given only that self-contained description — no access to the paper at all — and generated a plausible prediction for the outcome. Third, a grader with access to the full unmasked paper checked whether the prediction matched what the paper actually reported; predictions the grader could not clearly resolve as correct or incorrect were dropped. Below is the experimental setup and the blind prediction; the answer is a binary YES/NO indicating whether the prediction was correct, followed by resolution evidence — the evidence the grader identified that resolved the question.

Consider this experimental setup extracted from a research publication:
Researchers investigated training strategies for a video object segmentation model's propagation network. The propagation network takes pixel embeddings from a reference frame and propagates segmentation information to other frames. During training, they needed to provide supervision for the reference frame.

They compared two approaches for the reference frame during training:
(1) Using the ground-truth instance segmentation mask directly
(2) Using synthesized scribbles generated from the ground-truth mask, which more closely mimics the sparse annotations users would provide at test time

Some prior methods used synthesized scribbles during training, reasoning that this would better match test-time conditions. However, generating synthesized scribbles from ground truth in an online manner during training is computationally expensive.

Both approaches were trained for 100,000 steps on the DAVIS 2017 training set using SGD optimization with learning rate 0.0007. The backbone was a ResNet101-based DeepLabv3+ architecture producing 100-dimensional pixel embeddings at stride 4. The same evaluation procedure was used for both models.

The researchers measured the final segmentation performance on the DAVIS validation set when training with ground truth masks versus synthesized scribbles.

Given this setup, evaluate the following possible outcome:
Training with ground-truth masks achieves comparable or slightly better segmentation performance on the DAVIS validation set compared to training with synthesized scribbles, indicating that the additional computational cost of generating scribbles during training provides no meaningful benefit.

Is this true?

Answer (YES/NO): YES